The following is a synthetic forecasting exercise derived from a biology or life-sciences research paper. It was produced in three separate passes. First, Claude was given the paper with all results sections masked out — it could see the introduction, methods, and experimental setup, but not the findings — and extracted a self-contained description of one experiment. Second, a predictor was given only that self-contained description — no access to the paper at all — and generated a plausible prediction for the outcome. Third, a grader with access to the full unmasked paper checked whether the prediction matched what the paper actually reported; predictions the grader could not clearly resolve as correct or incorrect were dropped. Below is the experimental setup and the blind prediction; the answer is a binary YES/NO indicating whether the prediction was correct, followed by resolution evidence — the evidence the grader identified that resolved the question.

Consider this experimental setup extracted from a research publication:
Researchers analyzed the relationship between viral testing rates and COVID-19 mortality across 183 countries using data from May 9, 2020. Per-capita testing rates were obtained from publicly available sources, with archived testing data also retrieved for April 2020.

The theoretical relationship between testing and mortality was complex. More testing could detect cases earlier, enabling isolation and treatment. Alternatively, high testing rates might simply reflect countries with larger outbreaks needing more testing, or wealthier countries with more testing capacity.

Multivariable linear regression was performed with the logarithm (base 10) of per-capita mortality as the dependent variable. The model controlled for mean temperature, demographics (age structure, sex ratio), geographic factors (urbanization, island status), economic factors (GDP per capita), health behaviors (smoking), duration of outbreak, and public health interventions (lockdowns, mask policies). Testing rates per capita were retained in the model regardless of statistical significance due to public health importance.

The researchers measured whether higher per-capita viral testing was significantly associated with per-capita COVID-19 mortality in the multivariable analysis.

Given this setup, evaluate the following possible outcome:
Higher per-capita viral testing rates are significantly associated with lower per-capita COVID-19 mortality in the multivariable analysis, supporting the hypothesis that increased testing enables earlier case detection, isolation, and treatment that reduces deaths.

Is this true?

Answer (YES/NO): NO